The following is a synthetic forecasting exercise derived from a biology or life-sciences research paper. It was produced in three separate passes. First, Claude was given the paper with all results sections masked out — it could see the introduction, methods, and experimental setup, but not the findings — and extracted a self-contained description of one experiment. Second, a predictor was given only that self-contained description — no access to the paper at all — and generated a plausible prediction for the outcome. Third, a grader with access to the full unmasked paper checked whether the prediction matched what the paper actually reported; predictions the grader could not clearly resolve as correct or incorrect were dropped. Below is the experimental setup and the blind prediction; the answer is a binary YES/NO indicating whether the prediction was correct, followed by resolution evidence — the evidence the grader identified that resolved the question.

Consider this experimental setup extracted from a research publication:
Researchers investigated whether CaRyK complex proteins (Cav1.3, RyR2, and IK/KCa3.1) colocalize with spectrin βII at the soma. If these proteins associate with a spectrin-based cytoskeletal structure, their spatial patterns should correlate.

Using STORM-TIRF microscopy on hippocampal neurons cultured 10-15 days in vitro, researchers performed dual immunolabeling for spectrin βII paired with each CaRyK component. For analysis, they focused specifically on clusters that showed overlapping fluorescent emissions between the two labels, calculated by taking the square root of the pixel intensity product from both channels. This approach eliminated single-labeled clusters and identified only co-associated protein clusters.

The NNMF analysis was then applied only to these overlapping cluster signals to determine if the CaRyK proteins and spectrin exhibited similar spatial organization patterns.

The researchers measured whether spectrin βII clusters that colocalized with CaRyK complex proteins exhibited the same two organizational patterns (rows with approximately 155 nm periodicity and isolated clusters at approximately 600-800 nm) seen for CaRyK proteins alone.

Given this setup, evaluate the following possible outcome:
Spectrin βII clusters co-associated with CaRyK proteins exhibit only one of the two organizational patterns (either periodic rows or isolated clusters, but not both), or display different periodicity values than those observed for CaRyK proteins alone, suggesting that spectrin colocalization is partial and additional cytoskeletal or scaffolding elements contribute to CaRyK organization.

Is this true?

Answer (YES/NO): NO